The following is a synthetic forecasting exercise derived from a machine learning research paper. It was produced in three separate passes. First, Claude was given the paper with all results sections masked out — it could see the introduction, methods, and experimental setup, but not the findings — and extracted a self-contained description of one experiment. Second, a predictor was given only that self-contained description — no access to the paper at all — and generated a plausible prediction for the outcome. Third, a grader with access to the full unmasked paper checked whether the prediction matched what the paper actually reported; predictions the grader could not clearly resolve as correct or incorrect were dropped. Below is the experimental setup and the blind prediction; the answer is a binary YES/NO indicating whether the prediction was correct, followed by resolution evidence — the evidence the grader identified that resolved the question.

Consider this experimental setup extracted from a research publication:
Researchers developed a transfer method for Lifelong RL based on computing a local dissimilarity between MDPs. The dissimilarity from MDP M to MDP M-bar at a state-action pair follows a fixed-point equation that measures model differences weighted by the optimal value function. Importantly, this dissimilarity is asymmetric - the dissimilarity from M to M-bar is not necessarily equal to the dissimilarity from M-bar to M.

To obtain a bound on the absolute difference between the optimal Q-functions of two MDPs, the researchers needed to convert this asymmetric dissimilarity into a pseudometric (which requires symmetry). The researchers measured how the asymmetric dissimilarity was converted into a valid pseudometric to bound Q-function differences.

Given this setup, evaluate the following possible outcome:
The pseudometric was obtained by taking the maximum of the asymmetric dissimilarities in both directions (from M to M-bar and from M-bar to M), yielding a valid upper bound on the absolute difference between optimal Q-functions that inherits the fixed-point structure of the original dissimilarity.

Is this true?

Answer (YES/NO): NO